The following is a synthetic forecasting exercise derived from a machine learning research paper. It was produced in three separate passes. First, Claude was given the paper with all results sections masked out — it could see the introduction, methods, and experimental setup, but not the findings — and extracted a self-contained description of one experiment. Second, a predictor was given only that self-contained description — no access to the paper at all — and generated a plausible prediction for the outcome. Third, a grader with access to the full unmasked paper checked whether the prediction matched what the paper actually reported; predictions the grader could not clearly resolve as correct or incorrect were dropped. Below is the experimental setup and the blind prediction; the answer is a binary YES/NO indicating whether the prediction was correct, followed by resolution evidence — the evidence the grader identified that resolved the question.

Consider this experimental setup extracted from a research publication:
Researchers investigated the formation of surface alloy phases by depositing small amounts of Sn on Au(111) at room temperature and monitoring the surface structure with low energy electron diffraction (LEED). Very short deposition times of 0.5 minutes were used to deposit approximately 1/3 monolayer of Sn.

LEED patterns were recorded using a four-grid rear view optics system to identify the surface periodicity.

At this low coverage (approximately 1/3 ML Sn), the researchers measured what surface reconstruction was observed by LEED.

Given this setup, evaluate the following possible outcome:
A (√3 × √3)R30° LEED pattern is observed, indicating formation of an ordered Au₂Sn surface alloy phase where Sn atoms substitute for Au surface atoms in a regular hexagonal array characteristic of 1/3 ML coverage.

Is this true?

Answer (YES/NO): YES